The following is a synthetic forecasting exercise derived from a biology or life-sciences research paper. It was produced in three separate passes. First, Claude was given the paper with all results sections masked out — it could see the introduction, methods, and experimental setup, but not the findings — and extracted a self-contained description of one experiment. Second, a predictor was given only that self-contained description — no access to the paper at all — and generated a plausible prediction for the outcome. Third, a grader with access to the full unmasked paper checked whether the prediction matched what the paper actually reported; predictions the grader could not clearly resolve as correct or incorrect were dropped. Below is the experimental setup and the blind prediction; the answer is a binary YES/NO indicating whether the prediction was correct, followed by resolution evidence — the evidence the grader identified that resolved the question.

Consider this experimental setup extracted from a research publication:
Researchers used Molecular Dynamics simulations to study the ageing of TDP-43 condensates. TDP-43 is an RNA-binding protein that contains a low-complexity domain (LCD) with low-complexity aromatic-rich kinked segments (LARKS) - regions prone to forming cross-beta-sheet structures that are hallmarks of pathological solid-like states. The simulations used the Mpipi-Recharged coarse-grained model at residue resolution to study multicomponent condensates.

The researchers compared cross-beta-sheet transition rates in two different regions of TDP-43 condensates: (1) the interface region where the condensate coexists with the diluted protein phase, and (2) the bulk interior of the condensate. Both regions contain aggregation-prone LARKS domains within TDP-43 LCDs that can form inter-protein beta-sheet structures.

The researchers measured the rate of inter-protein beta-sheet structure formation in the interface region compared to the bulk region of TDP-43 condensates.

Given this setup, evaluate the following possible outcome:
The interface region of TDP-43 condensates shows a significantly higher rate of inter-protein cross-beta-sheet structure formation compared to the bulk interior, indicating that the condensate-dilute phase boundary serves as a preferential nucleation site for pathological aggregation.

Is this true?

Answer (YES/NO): NO